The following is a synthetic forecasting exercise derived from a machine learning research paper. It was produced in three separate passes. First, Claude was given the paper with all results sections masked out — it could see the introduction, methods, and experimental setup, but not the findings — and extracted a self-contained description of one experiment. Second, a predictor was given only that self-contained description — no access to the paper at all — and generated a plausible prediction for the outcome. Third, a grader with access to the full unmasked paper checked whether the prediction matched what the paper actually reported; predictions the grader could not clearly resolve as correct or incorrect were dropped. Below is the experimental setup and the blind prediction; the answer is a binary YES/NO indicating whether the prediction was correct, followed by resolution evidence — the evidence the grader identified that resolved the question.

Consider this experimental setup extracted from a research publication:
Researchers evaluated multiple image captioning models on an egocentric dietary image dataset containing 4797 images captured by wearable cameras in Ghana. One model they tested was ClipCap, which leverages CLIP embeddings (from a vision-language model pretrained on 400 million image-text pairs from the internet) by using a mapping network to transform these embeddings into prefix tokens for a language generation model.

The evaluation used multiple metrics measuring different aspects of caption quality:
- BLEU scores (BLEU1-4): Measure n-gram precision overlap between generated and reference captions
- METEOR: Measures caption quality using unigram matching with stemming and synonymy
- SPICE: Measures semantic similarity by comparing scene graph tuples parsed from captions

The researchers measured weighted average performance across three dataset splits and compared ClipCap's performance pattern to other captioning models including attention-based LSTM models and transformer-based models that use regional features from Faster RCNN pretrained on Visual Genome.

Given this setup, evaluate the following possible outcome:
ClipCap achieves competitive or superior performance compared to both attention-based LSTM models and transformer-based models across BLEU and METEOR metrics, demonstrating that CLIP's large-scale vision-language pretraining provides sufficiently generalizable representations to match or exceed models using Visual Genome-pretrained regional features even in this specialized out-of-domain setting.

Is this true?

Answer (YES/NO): NO